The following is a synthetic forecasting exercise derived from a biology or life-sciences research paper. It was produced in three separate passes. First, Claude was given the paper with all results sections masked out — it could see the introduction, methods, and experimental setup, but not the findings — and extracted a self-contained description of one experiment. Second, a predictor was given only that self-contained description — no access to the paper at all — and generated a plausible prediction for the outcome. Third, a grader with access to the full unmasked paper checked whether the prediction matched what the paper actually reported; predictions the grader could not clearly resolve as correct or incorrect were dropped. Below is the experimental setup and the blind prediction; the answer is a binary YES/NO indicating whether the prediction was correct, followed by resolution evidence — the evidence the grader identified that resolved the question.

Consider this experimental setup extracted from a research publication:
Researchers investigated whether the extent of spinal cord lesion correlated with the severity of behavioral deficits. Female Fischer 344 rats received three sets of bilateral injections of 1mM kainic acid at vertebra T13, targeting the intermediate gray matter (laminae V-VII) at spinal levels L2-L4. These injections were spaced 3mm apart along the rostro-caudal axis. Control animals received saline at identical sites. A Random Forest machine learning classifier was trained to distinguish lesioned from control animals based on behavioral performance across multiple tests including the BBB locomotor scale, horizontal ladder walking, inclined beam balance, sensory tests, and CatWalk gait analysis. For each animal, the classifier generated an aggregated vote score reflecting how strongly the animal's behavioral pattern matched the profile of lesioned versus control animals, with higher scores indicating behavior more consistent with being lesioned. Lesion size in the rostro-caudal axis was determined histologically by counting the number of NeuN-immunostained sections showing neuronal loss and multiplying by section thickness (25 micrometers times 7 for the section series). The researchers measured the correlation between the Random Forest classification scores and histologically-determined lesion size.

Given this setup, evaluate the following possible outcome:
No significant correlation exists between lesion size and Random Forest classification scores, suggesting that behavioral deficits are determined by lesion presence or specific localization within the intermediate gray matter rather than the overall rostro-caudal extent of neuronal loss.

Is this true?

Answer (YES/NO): NO